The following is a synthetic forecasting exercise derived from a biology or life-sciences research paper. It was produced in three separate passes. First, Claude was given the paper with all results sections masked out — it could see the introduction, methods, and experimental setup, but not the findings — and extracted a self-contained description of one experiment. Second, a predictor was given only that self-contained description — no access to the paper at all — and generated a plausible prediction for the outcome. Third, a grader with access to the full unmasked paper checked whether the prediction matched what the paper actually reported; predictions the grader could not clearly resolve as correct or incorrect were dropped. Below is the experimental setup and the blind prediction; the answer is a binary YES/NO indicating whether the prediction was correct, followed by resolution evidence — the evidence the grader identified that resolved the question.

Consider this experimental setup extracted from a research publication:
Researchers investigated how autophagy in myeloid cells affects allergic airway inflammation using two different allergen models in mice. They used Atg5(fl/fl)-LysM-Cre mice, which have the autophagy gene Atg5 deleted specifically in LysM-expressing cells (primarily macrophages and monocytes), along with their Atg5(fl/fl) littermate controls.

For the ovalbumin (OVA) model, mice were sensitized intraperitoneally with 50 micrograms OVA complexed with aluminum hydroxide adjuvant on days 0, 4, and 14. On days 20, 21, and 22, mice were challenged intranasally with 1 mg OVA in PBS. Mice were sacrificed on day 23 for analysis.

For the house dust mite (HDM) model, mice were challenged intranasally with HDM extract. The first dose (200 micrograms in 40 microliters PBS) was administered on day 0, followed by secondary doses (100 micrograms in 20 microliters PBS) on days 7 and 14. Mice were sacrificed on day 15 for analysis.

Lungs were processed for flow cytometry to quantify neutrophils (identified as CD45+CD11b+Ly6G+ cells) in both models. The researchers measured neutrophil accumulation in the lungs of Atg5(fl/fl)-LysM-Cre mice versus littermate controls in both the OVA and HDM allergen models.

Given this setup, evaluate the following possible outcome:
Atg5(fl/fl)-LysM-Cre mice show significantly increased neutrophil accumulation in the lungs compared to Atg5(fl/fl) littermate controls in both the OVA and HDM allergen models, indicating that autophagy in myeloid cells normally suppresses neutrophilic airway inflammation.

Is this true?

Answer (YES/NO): NO